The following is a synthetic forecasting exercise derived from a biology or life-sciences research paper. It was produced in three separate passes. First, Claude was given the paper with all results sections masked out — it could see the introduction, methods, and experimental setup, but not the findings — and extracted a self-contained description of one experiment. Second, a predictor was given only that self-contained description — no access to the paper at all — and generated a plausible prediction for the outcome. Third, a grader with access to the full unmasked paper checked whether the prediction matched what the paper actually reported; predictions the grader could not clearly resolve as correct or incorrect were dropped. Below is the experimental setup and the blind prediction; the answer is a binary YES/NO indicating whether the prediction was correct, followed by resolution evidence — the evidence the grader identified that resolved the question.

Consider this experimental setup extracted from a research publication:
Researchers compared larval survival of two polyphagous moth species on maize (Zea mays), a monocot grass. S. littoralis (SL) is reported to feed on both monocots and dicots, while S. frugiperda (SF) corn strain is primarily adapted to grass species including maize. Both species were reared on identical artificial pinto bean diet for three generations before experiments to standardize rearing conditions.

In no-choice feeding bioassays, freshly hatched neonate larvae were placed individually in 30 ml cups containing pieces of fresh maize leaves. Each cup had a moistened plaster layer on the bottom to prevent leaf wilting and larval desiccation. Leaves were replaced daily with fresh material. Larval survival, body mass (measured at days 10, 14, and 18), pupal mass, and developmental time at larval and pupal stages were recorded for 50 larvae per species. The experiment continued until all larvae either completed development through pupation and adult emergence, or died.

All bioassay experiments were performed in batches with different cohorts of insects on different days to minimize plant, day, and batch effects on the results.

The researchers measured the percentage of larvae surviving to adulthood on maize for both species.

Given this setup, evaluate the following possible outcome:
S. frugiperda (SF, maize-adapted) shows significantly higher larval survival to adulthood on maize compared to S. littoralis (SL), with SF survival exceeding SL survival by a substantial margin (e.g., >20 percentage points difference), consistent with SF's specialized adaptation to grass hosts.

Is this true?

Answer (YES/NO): YES